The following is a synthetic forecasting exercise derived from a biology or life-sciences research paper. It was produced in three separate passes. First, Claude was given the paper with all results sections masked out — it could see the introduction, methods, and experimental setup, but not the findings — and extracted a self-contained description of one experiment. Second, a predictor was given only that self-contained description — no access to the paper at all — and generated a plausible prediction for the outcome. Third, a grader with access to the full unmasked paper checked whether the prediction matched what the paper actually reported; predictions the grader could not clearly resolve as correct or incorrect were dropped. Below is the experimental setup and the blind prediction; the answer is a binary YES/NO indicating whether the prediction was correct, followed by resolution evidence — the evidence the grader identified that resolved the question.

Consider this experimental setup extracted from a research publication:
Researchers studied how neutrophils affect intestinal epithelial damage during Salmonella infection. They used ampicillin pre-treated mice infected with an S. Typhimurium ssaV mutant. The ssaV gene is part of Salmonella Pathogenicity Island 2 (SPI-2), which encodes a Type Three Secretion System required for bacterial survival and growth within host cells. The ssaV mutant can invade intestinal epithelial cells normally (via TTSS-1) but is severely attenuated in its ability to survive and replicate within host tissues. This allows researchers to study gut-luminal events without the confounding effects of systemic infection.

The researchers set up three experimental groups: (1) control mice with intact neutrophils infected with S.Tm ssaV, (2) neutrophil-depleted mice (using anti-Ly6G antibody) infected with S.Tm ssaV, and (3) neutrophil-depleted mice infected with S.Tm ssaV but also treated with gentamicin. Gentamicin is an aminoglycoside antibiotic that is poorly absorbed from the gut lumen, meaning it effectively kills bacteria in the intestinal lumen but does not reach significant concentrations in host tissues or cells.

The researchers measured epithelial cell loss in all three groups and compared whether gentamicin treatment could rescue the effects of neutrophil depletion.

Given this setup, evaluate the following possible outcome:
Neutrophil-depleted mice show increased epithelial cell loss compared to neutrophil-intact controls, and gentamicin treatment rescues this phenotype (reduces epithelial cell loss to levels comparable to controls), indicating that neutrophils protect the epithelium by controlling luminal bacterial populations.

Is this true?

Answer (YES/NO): YES